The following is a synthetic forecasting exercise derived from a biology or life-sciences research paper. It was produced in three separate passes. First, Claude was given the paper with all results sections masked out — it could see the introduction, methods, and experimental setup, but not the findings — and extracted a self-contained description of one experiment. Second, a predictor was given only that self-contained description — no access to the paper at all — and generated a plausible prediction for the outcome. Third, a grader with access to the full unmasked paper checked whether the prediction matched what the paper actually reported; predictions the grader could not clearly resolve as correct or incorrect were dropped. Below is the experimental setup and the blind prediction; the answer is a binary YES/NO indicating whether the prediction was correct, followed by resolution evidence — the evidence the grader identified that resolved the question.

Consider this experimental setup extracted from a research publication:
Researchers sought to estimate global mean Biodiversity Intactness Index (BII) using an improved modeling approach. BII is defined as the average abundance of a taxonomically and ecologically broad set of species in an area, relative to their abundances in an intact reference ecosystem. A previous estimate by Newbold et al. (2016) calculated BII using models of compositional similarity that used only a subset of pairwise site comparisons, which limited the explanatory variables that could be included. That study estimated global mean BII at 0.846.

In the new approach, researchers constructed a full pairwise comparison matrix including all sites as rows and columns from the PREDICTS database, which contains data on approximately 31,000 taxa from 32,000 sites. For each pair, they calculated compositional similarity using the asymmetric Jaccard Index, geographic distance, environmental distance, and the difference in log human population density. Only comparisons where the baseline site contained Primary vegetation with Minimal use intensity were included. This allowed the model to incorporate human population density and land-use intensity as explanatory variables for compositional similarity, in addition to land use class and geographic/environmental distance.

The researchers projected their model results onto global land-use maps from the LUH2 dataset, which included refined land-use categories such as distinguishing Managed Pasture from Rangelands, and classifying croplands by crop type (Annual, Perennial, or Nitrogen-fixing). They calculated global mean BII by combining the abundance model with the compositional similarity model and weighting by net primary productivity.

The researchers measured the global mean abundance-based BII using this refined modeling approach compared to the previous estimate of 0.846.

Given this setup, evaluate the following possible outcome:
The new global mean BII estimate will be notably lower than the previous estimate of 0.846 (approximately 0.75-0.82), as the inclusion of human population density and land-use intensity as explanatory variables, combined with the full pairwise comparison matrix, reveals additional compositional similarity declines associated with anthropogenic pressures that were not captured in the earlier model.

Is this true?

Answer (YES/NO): YES